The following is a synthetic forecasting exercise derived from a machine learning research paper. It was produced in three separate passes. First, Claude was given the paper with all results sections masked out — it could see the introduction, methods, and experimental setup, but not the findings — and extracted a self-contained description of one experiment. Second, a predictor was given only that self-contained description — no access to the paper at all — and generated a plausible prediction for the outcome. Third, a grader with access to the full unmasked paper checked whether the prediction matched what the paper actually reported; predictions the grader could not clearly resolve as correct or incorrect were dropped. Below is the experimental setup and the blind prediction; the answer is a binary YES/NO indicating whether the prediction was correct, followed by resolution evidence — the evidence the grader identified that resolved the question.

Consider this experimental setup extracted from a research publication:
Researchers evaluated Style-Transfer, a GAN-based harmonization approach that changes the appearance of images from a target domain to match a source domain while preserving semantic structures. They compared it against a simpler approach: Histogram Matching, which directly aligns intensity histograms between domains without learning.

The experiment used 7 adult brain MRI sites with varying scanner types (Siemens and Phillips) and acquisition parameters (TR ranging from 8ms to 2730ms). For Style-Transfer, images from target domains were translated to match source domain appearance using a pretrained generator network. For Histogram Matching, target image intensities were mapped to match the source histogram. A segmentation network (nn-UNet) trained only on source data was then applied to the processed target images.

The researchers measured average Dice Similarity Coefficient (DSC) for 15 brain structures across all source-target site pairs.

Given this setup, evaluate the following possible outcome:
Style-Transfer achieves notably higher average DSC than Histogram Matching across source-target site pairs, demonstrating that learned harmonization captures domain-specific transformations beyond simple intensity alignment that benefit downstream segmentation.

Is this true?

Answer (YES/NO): YES